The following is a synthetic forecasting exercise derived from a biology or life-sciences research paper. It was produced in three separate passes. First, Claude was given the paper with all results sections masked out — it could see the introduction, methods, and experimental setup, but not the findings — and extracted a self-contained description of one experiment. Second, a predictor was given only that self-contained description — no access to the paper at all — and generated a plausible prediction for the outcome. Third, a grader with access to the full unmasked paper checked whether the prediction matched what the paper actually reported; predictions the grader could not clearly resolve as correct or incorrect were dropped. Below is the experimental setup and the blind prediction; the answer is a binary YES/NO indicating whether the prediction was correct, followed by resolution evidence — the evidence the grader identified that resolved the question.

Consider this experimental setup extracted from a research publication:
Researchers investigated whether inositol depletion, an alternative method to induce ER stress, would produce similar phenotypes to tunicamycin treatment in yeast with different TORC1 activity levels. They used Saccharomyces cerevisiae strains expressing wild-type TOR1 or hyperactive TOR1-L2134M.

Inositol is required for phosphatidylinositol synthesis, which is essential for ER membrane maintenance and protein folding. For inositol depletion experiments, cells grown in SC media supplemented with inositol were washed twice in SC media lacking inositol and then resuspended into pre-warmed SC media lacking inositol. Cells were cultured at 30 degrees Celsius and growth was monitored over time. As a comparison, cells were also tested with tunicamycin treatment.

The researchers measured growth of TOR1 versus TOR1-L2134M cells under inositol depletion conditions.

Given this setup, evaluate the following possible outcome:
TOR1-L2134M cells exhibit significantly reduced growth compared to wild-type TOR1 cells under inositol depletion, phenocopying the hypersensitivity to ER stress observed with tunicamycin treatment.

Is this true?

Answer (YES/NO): YES